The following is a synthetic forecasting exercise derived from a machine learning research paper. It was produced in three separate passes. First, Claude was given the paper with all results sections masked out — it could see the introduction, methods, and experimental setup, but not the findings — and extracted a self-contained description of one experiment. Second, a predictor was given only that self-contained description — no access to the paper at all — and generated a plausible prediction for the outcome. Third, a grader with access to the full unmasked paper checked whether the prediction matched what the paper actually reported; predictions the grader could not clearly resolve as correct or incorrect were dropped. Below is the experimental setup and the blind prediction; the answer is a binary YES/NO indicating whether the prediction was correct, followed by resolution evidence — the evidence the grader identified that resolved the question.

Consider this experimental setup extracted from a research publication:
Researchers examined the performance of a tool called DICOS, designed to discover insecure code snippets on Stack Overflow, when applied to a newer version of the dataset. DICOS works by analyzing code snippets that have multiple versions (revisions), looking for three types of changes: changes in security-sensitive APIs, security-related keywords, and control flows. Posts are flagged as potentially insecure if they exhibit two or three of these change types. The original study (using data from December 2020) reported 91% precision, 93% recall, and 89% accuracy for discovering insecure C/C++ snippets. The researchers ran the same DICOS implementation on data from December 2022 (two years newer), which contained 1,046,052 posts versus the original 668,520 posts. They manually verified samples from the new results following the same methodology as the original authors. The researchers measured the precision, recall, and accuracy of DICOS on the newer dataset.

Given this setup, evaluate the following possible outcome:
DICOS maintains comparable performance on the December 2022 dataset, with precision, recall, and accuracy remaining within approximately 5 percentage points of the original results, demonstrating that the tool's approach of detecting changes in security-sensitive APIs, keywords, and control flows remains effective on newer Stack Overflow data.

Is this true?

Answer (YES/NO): NO